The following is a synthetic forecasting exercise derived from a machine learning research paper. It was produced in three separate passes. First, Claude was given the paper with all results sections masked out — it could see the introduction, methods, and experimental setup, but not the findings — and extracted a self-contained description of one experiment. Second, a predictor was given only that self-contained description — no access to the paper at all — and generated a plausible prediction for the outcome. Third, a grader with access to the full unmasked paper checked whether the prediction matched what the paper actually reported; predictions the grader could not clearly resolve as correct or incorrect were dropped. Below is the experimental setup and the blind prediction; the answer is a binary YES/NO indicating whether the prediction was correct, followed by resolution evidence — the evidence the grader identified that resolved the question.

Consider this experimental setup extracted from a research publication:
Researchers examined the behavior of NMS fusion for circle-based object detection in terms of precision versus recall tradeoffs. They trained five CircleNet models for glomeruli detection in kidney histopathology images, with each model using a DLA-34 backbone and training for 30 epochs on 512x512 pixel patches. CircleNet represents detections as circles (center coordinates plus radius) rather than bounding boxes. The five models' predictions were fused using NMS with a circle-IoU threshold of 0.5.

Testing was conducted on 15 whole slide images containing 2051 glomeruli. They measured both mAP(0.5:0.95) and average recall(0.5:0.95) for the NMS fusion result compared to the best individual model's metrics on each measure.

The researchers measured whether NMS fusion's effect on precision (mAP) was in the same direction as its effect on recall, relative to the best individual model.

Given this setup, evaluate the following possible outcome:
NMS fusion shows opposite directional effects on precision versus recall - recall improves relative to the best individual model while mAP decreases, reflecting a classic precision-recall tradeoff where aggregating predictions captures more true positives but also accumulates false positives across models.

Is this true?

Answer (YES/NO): YES